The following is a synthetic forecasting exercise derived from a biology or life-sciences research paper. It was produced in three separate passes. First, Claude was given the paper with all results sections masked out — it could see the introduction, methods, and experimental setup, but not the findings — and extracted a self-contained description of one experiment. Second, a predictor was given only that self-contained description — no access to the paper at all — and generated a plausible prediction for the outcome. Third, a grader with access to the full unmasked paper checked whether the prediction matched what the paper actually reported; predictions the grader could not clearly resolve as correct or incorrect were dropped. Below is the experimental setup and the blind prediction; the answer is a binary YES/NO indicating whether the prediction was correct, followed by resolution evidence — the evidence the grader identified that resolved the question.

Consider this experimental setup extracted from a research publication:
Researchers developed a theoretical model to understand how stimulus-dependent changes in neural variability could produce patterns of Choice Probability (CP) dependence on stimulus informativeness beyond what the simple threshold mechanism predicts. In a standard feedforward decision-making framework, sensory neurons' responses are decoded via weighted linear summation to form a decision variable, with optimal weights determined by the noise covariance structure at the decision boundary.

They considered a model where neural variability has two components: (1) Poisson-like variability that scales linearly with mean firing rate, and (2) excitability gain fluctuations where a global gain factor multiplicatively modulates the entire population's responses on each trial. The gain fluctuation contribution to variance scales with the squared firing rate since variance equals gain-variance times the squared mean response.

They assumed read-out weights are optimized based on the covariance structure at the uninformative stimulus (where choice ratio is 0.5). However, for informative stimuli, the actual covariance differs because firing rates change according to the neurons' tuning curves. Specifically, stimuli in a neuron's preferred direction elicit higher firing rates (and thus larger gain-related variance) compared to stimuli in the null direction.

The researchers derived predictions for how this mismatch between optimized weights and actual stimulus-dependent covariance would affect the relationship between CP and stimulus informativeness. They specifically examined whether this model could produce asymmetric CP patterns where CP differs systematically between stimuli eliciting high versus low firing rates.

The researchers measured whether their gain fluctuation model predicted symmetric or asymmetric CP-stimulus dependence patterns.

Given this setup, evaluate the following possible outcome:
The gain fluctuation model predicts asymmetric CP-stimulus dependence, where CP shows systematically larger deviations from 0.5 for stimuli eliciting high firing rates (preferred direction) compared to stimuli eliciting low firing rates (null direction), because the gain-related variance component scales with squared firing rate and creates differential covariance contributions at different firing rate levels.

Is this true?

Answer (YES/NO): YES